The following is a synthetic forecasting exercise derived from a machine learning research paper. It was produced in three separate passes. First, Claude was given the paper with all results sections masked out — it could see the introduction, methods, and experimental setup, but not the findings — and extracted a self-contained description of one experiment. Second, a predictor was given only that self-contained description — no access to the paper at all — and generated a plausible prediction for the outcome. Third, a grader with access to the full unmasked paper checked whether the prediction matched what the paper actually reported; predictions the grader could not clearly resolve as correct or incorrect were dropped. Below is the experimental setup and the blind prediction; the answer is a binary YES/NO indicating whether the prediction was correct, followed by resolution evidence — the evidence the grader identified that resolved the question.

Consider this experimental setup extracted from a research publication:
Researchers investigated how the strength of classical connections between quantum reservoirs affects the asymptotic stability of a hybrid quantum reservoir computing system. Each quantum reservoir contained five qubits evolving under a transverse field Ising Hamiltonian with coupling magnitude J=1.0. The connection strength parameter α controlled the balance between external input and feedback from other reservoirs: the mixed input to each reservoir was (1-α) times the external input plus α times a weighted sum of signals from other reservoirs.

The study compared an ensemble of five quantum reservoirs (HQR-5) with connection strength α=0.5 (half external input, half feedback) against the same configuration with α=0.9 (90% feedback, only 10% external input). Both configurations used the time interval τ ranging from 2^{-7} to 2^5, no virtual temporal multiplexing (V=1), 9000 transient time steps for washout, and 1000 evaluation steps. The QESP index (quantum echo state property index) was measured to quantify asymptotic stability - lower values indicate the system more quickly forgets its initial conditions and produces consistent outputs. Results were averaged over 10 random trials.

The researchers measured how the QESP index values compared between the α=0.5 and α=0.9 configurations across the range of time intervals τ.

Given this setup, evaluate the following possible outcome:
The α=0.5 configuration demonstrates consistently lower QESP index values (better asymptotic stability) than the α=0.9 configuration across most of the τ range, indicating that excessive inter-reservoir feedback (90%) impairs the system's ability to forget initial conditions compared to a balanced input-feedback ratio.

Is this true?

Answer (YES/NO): NO